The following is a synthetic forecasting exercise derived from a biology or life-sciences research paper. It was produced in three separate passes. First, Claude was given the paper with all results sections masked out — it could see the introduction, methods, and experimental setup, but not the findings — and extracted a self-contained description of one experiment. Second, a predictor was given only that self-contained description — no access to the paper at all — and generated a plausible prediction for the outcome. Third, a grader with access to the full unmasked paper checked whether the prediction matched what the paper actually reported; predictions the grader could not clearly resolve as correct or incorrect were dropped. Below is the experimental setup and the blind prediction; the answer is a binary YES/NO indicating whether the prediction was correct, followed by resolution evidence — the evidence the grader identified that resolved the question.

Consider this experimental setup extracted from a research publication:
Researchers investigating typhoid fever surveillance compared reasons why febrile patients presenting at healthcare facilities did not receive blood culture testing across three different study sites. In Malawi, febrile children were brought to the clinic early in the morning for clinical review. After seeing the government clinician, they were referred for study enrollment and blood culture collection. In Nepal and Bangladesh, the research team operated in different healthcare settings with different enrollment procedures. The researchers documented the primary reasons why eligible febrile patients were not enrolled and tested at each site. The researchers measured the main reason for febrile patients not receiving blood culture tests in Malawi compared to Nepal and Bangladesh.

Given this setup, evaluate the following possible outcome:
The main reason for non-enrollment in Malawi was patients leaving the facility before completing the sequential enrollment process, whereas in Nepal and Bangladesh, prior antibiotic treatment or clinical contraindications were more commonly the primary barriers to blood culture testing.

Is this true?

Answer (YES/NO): NO